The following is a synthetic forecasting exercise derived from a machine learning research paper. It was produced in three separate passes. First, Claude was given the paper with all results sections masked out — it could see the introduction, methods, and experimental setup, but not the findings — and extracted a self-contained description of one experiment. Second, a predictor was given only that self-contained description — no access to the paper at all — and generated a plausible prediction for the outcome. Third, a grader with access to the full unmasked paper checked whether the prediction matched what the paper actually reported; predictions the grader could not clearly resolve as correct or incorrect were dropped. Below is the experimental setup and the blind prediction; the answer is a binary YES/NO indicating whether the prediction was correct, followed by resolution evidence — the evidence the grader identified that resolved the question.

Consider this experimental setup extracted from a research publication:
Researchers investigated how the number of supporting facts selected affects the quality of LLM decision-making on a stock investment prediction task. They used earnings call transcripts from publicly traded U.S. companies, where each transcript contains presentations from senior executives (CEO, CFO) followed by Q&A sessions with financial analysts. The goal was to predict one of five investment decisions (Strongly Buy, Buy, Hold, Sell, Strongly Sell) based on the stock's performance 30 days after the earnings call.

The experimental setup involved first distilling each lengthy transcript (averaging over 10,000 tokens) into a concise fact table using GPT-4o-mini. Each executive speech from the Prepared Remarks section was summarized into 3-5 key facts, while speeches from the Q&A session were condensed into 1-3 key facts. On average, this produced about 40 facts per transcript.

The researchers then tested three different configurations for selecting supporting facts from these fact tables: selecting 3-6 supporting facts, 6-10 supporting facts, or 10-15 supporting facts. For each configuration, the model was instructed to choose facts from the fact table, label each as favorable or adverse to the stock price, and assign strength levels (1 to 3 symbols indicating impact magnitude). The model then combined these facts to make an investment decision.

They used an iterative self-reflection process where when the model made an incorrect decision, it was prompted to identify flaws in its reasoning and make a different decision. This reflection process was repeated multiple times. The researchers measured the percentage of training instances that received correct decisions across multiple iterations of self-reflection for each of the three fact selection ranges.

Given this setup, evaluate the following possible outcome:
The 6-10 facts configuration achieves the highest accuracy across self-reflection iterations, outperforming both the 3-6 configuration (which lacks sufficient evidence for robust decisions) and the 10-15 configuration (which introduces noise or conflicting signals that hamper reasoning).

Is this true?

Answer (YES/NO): YES